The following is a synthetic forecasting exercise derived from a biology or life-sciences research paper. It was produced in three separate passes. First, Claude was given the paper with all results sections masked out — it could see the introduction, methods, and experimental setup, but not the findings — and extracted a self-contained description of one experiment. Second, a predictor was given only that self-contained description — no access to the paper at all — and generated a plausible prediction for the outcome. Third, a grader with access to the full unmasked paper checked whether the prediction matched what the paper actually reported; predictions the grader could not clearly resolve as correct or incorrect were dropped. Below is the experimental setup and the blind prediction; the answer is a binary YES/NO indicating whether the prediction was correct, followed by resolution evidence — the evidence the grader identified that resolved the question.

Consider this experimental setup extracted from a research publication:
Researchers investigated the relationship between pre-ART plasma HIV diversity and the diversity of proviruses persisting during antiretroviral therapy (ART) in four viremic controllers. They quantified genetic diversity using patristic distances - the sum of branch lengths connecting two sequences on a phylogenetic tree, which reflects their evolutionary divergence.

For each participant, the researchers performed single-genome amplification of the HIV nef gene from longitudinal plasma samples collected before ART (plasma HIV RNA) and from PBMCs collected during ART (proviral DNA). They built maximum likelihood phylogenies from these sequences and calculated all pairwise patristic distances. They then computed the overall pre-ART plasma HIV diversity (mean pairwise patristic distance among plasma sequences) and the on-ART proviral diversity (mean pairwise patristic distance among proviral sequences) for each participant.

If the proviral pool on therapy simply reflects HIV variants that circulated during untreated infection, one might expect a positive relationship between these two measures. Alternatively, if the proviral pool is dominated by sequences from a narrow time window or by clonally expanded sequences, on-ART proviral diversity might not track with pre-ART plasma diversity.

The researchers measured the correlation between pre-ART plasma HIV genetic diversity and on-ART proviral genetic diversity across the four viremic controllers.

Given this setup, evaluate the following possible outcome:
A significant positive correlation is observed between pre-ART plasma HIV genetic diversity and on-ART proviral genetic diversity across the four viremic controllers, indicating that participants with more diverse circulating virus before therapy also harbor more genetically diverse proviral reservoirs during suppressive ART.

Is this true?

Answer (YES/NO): NO